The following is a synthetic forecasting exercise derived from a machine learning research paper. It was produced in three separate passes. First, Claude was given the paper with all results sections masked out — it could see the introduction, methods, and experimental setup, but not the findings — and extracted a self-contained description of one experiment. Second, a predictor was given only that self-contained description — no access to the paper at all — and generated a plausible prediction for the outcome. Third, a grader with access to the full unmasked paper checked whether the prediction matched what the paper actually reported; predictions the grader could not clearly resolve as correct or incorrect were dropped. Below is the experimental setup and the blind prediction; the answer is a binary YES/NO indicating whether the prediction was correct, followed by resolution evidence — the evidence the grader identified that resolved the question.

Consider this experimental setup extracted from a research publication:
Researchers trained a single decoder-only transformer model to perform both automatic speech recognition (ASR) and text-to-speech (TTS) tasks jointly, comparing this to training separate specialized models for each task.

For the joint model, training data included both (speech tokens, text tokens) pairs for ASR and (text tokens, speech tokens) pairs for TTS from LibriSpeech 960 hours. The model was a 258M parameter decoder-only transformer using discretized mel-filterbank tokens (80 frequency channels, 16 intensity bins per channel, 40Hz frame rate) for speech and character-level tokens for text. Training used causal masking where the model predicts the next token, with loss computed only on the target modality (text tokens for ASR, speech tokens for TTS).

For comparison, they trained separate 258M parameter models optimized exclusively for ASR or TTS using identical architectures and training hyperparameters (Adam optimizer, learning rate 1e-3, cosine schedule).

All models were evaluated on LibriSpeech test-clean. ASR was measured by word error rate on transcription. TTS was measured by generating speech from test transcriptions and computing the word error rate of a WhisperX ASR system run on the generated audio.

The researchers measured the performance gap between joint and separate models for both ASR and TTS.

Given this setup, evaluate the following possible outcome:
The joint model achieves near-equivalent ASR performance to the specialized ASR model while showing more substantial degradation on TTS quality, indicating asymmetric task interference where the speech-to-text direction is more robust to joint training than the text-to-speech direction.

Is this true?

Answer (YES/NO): NO